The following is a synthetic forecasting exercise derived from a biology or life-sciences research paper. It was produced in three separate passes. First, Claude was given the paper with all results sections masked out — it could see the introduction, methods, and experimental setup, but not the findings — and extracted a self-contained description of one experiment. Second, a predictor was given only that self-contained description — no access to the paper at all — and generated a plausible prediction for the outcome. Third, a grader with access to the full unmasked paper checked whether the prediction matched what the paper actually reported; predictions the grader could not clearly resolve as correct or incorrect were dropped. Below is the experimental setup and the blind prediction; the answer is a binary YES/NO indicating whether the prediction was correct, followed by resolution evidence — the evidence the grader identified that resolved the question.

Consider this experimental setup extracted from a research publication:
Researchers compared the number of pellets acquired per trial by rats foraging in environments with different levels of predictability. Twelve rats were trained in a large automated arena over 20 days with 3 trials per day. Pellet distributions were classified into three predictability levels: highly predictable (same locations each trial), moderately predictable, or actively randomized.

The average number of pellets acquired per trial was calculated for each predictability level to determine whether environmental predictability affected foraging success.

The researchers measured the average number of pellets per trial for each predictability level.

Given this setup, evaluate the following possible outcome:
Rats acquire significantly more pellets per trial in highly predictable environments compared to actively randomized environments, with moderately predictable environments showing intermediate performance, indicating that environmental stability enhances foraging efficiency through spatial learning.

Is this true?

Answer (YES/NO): NO